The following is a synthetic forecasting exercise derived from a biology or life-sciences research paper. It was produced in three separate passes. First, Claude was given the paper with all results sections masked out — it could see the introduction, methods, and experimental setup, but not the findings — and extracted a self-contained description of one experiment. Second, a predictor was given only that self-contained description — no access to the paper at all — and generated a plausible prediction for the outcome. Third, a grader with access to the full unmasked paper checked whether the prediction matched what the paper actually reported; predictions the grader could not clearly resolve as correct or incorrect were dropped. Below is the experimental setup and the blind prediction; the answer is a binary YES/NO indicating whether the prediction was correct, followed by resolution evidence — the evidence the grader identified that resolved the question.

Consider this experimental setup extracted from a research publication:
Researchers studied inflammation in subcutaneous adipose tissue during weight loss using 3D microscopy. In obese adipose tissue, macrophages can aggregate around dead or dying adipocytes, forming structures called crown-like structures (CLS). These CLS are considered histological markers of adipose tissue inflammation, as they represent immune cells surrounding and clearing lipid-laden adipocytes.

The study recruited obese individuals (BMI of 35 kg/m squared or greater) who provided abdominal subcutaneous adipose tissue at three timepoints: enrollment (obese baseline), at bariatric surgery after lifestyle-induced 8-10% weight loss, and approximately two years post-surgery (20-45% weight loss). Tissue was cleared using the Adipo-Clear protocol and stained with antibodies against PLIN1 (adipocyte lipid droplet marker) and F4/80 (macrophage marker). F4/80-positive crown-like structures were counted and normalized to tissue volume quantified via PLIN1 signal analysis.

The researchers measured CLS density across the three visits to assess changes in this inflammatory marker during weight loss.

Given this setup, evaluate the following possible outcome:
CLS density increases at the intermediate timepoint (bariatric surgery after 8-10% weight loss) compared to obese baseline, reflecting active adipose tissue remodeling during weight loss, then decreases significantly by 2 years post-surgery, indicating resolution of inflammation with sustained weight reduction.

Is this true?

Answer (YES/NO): NO